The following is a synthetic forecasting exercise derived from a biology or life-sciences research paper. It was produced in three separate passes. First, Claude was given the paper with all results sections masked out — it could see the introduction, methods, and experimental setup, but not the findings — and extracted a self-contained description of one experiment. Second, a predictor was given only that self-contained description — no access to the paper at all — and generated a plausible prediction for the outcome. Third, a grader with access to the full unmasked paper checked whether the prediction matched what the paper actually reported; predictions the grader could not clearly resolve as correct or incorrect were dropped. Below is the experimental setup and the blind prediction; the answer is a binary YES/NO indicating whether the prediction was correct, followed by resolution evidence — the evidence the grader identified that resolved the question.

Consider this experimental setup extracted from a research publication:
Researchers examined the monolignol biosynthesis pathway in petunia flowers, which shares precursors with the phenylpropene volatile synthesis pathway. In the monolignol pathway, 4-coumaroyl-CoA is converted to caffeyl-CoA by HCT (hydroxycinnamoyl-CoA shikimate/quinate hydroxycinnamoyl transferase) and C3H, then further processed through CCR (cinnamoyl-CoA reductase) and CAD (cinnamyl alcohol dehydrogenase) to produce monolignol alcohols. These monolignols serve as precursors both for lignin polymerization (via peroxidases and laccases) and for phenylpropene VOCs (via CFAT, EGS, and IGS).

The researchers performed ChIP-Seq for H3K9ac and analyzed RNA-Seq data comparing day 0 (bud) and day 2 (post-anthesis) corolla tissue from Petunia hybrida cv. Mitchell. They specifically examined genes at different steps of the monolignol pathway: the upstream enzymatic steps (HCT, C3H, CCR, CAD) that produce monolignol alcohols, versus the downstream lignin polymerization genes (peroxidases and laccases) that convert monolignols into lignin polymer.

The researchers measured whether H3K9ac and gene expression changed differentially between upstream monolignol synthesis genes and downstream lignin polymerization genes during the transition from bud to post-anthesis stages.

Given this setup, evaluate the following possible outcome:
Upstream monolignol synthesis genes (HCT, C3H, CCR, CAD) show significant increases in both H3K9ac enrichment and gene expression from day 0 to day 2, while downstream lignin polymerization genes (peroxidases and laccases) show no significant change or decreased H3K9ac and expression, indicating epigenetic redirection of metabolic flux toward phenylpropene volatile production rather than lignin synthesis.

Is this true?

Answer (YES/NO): YES